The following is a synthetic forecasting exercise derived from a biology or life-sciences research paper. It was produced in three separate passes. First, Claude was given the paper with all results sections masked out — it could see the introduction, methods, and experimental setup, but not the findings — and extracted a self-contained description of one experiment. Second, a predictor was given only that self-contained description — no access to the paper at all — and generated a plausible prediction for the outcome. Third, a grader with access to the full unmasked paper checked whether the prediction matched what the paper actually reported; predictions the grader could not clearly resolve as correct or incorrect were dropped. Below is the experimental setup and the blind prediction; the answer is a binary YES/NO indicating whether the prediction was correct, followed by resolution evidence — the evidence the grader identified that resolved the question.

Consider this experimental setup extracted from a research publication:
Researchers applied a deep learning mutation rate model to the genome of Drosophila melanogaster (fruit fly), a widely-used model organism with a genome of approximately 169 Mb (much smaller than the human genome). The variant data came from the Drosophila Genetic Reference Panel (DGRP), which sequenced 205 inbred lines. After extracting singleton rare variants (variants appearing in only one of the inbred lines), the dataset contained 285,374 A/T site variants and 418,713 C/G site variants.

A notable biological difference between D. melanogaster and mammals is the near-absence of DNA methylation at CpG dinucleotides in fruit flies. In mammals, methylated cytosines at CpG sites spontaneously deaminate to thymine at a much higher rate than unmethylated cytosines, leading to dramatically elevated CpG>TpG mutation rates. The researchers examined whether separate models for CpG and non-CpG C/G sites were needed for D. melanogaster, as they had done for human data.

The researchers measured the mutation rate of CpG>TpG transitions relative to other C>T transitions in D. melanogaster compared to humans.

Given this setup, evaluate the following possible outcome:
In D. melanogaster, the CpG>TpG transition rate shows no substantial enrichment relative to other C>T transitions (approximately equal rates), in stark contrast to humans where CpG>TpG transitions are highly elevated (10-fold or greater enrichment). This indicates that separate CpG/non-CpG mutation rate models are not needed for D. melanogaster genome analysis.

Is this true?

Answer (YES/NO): NO